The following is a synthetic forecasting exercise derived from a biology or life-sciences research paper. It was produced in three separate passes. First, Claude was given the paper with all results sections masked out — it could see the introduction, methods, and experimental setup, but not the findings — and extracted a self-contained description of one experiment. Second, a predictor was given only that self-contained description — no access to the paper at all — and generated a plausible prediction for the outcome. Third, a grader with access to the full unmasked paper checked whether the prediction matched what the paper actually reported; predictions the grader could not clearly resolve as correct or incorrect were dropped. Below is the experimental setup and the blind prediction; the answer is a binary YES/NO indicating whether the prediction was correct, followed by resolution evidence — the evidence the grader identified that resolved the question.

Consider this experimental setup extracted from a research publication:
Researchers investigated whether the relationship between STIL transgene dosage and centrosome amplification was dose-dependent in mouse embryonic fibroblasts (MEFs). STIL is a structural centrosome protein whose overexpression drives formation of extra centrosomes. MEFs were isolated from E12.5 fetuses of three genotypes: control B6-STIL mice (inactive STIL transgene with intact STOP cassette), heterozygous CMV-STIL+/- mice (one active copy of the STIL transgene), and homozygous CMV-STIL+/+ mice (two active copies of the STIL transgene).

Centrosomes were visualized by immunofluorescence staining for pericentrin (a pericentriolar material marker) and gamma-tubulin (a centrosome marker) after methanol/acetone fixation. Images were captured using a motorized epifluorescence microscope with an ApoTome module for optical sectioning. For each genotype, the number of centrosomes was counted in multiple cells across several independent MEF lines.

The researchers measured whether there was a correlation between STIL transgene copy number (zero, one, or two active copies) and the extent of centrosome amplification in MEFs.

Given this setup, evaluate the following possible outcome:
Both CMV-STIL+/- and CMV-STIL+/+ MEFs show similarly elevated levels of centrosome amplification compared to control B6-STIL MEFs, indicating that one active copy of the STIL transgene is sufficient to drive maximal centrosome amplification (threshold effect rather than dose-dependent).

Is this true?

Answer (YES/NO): YES